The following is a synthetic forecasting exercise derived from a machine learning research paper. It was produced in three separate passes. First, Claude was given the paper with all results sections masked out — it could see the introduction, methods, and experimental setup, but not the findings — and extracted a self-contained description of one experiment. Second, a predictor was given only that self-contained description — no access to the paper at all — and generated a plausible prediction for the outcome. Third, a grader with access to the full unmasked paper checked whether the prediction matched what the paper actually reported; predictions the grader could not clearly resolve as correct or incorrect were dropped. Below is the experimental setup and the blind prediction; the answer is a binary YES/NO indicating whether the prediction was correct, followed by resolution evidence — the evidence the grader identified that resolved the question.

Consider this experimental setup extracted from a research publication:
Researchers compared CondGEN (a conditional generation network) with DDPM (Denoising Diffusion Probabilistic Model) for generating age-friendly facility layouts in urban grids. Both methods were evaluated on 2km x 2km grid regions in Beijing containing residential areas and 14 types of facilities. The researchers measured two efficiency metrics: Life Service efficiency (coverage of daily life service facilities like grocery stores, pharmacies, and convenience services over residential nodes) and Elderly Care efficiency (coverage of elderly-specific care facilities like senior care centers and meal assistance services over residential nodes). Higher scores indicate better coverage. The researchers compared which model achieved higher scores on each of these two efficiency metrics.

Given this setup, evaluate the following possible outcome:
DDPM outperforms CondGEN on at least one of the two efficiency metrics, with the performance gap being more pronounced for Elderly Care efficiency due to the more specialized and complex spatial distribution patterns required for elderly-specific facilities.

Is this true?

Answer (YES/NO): NO